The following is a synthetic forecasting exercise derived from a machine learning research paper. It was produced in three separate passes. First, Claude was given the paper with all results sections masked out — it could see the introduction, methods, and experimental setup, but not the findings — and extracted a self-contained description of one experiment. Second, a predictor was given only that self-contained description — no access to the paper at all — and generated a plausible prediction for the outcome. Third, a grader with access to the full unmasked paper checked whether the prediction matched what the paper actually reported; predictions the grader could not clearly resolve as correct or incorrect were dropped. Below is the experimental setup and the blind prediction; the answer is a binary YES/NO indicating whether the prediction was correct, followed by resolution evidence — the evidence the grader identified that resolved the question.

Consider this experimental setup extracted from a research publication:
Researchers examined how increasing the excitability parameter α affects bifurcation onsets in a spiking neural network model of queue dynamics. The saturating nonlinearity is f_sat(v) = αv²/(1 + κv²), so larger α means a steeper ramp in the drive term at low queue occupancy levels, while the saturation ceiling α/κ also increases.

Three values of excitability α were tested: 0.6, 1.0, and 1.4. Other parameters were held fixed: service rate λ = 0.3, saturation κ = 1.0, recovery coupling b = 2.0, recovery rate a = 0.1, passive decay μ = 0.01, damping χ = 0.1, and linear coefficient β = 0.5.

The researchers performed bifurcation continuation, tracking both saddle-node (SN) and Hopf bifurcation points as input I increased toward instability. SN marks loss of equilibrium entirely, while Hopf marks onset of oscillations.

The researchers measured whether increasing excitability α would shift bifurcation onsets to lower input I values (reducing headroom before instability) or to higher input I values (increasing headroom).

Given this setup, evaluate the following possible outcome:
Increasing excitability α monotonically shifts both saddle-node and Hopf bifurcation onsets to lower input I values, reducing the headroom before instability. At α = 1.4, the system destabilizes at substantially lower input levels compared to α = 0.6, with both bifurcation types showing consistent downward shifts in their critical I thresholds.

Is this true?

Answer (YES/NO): YES